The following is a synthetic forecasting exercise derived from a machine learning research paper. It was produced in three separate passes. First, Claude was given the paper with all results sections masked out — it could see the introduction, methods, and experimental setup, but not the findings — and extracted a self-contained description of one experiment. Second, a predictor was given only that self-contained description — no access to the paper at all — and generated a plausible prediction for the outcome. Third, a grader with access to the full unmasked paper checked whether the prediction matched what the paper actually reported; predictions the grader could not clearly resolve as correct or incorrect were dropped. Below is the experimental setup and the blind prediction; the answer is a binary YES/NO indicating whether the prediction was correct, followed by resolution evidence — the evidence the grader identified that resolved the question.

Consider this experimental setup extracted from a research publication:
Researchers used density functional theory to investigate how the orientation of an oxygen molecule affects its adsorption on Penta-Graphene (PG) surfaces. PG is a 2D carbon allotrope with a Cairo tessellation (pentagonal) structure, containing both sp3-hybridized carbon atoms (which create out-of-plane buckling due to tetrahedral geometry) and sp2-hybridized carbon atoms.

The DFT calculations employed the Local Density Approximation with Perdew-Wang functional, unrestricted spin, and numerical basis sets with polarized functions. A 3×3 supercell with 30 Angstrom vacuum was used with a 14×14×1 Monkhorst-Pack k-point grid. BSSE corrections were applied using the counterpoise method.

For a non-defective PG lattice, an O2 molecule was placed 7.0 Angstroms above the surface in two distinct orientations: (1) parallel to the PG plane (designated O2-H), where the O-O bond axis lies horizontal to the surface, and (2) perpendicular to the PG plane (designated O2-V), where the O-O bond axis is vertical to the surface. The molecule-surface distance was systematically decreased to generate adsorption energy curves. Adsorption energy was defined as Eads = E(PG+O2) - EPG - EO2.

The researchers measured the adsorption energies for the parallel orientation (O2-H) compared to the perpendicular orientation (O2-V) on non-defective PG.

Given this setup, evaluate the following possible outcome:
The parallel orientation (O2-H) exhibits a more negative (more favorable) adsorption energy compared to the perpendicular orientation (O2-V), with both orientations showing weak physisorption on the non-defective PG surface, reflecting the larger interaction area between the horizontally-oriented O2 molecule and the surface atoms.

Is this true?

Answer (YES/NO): YES